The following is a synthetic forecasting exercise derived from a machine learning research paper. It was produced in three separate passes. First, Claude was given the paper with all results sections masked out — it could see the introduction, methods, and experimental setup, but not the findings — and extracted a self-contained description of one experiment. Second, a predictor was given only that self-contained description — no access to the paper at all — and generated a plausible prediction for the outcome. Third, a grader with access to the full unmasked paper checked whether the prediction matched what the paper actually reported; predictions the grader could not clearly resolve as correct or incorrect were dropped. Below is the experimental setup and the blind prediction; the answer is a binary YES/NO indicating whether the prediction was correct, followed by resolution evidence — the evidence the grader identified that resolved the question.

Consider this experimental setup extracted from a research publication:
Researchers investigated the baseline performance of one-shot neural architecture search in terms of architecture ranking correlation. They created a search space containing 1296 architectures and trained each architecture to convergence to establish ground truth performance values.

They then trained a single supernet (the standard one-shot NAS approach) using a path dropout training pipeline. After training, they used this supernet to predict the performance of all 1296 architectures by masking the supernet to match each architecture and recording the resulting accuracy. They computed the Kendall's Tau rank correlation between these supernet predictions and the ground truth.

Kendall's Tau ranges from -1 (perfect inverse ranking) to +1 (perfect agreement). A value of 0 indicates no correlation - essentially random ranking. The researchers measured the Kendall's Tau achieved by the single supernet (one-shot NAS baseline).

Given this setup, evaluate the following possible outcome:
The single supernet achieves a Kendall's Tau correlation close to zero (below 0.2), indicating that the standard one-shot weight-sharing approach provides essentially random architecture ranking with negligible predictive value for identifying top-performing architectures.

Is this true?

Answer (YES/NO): YES